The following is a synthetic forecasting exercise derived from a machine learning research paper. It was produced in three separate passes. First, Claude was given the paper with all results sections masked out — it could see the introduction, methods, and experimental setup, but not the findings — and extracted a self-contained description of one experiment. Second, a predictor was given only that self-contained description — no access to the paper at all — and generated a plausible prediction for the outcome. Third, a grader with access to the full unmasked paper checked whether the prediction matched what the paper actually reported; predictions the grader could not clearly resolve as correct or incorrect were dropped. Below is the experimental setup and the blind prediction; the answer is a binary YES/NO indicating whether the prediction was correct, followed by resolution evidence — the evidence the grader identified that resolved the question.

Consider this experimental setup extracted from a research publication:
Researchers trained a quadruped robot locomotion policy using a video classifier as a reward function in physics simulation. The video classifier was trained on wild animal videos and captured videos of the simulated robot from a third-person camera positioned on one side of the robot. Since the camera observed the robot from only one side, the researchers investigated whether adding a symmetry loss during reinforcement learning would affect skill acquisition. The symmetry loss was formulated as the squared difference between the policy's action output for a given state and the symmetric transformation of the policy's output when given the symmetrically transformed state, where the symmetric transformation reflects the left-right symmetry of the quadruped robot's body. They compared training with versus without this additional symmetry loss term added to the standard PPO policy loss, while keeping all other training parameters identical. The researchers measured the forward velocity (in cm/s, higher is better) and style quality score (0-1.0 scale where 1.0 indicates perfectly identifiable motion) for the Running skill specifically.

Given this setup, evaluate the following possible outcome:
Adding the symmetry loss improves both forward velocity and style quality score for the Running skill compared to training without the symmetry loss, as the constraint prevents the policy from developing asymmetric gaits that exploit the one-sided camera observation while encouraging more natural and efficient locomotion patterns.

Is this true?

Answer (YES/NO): YES